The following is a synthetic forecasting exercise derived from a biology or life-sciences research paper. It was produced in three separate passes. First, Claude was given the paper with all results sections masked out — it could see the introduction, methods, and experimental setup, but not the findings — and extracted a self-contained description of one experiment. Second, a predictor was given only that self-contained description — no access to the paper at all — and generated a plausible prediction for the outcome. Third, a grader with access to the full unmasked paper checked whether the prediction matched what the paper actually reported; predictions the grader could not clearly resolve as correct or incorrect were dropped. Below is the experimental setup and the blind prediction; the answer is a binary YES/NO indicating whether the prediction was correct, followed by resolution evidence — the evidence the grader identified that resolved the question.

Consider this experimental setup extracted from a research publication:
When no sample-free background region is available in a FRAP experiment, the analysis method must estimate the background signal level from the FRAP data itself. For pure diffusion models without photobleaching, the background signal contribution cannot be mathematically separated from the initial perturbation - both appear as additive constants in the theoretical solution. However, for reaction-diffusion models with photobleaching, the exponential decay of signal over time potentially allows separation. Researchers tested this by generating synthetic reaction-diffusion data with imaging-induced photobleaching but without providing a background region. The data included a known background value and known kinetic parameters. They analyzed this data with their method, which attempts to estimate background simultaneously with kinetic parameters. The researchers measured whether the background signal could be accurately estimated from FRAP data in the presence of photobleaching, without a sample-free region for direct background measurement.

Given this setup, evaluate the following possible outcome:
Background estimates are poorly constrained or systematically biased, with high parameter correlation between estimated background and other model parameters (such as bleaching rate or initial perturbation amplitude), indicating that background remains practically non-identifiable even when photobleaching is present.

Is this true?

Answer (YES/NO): NO